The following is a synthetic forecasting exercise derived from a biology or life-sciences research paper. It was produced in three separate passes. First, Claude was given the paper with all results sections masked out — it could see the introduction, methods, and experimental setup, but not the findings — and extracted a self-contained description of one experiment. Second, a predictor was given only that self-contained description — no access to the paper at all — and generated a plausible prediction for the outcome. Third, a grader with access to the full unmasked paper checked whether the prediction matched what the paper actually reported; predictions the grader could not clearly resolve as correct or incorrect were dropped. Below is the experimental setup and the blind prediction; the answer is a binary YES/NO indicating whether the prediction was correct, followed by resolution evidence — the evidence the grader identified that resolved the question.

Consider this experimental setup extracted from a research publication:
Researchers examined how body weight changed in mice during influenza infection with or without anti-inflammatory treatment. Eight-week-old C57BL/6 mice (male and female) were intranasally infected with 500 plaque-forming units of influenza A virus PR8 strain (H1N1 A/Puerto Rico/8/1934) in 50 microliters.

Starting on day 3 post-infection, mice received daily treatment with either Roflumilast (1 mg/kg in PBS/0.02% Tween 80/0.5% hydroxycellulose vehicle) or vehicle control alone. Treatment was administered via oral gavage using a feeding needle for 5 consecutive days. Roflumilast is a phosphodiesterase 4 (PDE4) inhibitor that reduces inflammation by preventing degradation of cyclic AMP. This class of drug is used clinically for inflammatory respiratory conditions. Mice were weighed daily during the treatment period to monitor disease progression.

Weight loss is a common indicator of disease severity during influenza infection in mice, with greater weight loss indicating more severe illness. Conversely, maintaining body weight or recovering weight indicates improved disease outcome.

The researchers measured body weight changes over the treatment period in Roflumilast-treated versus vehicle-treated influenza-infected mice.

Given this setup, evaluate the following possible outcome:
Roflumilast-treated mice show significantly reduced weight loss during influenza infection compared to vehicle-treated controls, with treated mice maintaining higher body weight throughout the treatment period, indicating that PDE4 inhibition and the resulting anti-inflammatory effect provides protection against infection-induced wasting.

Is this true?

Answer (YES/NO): NO